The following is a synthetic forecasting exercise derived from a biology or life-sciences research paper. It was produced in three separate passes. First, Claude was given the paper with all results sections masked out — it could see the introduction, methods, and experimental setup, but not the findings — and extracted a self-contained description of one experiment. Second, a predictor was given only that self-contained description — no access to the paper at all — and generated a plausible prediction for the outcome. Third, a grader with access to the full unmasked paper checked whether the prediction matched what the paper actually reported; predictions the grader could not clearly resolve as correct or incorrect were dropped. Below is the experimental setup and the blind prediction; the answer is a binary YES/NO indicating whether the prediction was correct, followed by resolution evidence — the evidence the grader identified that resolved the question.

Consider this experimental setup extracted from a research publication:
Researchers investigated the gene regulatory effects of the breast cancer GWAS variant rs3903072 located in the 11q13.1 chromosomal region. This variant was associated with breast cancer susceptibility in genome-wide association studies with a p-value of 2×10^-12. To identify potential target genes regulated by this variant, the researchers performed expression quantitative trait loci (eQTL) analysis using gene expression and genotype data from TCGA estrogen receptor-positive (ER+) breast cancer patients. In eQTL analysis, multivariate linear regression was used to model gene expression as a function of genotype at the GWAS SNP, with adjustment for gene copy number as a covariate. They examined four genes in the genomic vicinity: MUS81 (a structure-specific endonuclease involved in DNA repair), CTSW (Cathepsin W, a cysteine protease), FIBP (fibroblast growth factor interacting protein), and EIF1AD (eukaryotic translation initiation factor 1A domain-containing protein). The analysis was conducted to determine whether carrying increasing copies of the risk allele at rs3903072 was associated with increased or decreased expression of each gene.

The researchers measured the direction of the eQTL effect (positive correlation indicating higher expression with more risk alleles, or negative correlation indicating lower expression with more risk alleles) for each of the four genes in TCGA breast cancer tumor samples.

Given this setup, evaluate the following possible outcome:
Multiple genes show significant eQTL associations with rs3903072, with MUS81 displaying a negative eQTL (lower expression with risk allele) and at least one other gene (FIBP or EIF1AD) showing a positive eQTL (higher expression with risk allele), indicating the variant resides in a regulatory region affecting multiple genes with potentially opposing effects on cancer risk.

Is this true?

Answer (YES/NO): NO